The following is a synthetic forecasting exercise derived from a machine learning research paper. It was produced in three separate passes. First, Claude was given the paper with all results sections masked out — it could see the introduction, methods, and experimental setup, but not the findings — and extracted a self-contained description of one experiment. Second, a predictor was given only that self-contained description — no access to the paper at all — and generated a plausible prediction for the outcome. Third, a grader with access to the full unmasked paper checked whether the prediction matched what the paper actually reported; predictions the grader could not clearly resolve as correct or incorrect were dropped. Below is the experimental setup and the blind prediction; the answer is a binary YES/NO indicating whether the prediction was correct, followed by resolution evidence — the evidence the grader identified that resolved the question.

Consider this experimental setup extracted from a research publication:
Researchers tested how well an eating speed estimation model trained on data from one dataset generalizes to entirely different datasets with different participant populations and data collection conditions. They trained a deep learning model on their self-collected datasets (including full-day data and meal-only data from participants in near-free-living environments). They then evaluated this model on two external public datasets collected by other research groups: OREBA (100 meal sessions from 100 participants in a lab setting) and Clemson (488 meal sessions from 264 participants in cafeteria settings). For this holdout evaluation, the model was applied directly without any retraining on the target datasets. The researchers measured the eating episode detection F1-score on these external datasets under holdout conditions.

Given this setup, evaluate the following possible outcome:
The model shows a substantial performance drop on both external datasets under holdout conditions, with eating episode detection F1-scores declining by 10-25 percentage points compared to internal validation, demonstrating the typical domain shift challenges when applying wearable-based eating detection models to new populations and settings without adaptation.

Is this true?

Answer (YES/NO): NO